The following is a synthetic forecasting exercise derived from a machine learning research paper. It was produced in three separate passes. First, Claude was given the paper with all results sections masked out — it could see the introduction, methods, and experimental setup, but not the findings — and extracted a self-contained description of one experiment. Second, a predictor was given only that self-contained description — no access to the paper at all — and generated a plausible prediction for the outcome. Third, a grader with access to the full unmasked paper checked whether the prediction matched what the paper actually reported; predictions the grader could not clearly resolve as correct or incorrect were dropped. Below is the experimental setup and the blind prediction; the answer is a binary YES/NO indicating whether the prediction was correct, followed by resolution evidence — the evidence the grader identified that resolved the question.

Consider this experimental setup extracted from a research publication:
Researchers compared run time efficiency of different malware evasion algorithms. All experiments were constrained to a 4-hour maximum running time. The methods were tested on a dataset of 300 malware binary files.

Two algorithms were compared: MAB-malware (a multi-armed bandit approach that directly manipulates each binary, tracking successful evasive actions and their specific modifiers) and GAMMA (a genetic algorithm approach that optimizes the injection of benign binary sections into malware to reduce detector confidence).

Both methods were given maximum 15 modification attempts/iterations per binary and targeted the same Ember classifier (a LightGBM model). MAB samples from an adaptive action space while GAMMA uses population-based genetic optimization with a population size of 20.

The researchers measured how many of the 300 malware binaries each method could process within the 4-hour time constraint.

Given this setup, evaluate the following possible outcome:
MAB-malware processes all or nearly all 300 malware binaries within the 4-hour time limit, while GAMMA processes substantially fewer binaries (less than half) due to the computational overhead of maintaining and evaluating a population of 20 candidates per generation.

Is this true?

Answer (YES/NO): YES